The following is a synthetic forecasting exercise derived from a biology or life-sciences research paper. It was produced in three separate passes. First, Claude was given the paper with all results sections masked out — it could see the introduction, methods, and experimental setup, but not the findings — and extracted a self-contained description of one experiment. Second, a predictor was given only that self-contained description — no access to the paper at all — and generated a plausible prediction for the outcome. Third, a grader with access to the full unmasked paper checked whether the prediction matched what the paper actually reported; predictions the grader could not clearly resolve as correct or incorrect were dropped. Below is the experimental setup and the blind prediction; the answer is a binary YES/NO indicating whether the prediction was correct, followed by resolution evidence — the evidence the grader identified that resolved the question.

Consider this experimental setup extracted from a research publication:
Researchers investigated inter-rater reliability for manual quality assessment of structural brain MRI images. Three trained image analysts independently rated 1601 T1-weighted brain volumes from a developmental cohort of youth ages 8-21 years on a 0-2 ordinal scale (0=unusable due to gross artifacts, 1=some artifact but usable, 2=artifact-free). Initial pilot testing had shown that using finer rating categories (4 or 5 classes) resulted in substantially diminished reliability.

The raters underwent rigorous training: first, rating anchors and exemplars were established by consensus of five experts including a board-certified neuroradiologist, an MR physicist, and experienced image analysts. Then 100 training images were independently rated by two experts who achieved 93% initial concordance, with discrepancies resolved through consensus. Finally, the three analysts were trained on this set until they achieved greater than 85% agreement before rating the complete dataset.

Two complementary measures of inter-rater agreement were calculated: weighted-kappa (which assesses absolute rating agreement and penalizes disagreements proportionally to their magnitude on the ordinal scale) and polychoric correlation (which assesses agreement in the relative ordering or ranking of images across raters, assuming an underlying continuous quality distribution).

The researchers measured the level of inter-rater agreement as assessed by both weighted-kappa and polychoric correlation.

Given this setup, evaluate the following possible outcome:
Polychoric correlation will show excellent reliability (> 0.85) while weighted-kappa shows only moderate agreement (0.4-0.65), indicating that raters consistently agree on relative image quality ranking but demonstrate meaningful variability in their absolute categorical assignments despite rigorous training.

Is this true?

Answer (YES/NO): NO